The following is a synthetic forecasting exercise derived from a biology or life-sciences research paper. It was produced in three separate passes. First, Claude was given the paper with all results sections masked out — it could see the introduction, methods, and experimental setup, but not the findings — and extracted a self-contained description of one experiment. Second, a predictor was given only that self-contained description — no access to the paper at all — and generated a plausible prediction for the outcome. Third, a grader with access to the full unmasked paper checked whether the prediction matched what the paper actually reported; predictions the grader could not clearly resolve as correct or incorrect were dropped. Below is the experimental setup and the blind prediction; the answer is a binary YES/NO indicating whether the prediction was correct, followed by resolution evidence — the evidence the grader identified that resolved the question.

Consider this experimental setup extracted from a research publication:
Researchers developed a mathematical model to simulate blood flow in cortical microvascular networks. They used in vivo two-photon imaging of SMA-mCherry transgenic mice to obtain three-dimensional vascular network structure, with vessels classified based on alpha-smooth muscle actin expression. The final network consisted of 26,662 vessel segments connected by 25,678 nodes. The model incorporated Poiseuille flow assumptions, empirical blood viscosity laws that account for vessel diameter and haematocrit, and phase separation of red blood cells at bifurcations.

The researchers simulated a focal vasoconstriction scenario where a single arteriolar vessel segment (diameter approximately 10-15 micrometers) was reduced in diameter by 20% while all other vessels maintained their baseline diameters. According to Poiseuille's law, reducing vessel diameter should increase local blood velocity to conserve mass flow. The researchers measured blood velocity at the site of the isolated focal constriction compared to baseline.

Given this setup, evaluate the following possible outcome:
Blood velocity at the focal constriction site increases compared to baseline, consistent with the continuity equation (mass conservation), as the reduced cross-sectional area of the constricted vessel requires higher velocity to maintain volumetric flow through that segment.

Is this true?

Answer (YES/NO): YES